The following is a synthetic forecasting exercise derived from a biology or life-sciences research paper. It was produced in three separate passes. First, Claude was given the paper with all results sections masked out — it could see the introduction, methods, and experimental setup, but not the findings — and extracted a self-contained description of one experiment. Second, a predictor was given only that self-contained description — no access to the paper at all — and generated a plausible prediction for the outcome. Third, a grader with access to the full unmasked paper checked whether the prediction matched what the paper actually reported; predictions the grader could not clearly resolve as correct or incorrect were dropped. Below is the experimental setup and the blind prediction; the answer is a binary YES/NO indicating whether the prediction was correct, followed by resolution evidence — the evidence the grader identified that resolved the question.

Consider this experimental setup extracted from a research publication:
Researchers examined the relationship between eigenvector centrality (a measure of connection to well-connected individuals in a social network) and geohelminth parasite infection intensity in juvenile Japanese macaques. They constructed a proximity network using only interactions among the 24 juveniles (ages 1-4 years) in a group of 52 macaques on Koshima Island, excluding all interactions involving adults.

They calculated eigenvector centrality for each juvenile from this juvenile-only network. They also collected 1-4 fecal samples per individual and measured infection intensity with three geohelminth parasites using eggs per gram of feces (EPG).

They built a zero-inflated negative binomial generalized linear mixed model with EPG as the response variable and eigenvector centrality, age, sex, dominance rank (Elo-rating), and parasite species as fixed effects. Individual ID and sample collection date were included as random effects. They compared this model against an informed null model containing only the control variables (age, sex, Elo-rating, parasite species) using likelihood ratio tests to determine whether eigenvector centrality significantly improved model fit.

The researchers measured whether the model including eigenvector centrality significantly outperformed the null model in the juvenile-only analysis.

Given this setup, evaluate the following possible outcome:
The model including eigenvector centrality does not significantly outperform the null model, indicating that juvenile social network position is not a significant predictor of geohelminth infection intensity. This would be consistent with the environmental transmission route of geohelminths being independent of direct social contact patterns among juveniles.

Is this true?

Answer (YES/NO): YES